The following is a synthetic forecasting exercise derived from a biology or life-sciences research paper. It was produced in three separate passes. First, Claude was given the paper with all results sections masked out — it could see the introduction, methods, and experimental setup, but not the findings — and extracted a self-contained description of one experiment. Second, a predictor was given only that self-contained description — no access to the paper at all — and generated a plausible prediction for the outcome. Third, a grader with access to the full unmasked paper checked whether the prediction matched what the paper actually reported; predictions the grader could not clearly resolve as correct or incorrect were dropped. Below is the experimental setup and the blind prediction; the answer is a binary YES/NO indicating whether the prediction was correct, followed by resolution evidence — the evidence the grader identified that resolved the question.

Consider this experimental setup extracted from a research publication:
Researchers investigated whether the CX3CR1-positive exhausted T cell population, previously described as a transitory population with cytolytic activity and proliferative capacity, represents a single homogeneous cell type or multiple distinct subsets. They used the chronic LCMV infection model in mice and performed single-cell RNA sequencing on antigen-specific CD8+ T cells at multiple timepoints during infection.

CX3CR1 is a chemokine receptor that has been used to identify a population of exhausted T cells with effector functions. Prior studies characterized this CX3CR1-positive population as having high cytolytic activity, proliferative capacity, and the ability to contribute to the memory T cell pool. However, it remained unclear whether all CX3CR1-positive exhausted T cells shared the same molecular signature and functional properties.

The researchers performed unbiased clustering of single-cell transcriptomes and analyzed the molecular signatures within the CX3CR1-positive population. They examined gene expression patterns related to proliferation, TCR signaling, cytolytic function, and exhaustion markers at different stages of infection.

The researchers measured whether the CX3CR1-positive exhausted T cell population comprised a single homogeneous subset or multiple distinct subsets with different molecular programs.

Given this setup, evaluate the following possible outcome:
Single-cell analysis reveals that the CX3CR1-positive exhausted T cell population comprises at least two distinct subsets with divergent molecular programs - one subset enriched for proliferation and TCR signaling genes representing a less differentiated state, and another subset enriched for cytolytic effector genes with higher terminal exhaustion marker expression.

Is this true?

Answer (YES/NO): NO